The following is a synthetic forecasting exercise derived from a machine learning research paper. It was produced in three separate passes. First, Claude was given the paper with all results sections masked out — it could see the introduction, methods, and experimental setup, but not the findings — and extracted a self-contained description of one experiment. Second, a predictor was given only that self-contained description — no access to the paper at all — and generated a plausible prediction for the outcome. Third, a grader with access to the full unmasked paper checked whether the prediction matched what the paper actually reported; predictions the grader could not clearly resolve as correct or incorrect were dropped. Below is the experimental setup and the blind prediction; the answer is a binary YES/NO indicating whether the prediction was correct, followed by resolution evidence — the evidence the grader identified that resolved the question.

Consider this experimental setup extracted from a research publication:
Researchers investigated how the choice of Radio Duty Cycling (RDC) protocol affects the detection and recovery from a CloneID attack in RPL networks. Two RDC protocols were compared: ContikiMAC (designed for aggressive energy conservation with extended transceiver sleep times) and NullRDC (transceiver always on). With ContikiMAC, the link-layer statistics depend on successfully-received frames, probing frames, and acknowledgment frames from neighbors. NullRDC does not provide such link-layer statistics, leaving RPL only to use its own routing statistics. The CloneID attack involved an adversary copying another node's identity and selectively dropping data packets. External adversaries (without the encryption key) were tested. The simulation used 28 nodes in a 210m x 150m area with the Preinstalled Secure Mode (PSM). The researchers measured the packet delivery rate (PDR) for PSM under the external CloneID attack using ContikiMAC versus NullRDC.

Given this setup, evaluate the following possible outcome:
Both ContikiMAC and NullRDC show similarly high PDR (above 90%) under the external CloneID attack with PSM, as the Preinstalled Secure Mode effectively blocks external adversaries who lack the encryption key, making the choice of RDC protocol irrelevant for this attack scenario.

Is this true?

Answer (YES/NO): NO